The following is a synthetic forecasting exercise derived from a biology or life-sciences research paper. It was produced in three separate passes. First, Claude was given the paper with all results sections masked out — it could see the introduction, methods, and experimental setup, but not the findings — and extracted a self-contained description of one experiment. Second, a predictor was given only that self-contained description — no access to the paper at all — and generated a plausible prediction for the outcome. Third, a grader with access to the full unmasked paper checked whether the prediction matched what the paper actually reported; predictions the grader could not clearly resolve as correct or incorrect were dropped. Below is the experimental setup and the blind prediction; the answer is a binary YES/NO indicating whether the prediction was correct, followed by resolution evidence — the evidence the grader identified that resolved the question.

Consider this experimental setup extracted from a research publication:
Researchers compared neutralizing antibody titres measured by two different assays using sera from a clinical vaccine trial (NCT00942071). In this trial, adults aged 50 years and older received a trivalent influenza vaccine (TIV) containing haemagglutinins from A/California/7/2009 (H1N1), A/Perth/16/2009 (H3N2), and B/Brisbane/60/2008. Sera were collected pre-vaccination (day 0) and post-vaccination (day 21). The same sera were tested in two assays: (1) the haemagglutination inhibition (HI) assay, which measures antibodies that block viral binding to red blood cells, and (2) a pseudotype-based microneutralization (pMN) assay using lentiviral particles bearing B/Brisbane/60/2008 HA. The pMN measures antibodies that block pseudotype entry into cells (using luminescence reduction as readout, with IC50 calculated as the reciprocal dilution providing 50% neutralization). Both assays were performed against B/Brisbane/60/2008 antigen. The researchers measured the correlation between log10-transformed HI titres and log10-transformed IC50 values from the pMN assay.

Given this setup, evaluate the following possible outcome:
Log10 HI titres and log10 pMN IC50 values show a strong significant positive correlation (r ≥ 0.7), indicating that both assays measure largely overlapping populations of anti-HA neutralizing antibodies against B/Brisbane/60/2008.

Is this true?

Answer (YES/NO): NO